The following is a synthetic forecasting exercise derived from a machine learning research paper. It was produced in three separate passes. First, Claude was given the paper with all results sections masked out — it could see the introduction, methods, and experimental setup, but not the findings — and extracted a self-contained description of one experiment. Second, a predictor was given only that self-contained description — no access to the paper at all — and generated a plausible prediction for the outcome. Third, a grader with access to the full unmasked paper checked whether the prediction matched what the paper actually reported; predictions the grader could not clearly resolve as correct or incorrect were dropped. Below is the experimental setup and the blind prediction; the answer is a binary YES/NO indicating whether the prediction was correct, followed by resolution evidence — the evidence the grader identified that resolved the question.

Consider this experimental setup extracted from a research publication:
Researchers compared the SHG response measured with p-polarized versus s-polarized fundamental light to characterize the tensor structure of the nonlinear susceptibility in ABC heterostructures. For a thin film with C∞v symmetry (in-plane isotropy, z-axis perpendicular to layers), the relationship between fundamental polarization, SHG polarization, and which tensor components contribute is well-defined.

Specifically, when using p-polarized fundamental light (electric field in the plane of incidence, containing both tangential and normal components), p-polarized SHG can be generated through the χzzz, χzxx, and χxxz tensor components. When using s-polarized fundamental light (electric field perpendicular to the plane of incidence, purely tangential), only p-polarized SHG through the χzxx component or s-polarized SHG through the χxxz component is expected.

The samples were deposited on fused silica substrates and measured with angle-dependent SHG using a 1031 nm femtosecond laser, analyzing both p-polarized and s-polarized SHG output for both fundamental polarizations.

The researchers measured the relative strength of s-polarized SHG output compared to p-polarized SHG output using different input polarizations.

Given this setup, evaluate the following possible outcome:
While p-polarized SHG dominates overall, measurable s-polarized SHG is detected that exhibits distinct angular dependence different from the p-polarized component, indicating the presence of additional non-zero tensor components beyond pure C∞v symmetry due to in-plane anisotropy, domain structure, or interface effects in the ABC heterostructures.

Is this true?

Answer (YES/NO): NO